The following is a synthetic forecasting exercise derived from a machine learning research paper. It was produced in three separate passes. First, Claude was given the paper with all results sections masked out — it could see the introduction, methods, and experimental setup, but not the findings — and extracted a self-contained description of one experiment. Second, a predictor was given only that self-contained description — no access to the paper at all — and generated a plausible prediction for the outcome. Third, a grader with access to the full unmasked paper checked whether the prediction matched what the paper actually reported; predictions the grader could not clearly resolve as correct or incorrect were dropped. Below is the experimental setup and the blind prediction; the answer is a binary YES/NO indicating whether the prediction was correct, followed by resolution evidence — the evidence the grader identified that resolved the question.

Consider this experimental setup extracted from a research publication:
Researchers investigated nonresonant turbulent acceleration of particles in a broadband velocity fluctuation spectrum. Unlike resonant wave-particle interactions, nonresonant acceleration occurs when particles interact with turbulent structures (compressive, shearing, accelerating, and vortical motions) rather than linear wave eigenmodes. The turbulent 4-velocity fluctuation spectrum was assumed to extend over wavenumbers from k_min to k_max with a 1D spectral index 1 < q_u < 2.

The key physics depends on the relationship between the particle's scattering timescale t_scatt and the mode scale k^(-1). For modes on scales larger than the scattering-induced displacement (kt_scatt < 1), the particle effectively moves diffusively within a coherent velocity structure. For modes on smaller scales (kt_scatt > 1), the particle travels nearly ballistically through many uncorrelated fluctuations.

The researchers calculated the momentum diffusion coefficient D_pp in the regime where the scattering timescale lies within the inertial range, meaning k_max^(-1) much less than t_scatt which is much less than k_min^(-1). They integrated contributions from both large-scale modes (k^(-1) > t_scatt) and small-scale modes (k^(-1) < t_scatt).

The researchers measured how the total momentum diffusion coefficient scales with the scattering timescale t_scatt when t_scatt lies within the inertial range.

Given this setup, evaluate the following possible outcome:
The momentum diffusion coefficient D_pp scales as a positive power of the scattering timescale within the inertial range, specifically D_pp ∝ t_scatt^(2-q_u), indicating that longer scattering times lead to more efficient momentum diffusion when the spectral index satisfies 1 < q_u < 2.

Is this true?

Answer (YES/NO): NO